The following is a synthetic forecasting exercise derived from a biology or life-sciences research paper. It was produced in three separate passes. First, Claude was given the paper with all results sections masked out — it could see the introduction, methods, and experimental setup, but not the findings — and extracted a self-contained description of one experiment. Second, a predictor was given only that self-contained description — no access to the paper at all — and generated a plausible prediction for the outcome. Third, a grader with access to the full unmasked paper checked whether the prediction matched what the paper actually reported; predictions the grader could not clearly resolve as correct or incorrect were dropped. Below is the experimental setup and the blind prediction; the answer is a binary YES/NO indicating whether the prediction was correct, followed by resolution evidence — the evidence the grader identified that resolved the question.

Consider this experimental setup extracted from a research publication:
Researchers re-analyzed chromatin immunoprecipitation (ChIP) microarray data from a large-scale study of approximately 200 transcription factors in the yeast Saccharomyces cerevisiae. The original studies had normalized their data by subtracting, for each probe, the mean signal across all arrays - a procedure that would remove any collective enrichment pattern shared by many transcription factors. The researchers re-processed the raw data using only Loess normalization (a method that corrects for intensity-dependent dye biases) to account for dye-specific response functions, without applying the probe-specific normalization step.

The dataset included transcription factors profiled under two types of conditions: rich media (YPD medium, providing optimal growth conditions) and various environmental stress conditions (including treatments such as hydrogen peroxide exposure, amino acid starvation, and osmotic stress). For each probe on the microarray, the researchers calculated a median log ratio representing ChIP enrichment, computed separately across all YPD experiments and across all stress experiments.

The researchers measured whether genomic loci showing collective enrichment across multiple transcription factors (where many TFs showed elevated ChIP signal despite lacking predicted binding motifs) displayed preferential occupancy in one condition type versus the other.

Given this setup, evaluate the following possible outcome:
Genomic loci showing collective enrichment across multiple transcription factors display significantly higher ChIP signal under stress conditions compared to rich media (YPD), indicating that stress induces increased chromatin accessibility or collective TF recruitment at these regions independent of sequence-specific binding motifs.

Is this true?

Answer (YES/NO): NO